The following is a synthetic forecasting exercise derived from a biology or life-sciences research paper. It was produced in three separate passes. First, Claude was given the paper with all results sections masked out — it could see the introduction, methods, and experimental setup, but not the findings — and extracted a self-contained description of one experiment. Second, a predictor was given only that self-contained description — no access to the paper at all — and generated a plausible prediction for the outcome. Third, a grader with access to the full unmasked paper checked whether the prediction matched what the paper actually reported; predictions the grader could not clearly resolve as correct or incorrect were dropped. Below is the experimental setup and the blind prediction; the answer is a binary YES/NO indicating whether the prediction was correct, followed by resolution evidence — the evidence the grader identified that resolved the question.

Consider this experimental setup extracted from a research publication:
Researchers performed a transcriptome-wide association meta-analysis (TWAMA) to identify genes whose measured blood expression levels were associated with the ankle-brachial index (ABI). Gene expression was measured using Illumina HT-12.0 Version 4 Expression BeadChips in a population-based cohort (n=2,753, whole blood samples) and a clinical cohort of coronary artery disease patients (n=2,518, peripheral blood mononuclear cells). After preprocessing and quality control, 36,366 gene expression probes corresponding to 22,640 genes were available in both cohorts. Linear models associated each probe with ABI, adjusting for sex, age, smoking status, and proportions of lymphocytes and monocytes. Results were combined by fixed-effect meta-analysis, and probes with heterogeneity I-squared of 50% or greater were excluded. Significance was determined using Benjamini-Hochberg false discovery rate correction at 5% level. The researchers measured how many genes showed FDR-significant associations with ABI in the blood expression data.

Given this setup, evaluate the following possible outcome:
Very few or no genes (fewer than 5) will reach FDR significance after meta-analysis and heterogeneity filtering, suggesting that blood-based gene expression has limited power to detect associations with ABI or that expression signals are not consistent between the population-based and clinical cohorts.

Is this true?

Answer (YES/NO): NO